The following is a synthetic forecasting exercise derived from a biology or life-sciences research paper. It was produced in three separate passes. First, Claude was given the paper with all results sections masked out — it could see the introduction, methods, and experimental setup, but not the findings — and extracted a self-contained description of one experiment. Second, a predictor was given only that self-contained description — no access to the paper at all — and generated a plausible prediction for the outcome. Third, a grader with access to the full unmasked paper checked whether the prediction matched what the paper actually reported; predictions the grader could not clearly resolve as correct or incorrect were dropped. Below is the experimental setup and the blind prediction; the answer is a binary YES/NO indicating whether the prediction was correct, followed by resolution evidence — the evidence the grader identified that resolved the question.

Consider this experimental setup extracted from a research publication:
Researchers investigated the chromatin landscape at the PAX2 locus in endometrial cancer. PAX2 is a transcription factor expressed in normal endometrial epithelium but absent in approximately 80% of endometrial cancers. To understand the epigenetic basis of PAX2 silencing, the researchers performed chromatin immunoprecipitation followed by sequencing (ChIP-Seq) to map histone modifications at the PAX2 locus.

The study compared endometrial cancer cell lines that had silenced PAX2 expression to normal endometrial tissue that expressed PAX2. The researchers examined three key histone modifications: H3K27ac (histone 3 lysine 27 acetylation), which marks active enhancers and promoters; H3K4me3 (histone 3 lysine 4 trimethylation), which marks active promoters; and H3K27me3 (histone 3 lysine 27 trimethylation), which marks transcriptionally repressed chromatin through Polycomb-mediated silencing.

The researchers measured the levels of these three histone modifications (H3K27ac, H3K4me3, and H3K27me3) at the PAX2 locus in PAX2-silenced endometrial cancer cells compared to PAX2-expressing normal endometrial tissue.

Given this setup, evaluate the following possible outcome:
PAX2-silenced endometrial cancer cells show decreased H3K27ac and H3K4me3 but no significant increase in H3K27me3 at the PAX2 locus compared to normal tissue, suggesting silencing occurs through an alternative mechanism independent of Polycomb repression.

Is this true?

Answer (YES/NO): NO